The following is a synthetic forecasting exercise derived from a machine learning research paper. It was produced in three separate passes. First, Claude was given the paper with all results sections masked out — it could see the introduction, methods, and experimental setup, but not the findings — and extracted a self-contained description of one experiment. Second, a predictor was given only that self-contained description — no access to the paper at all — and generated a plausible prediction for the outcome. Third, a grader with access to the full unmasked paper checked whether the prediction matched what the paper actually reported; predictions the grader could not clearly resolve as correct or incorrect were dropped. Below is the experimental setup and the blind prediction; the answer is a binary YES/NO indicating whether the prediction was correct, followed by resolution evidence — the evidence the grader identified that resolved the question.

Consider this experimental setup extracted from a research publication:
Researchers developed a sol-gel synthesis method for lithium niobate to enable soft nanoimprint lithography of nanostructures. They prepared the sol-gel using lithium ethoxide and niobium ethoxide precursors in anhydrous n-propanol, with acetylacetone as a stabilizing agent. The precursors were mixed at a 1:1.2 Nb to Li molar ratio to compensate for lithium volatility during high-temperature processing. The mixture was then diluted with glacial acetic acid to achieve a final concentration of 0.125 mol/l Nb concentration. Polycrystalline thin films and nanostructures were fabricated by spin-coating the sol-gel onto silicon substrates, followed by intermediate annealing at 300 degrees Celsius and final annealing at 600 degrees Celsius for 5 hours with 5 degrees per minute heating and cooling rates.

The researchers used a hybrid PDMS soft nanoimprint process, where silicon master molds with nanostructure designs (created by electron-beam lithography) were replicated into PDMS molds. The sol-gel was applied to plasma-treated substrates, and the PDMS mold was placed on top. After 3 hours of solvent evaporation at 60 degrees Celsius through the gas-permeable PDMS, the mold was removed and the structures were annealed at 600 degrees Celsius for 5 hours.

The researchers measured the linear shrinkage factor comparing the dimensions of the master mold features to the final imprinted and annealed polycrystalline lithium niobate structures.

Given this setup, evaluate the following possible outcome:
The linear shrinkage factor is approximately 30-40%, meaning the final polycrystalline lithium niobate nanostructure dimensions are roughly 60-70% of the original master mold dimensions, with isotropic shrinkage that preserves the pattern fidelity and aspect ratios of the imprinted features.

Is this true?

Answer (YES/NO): NO